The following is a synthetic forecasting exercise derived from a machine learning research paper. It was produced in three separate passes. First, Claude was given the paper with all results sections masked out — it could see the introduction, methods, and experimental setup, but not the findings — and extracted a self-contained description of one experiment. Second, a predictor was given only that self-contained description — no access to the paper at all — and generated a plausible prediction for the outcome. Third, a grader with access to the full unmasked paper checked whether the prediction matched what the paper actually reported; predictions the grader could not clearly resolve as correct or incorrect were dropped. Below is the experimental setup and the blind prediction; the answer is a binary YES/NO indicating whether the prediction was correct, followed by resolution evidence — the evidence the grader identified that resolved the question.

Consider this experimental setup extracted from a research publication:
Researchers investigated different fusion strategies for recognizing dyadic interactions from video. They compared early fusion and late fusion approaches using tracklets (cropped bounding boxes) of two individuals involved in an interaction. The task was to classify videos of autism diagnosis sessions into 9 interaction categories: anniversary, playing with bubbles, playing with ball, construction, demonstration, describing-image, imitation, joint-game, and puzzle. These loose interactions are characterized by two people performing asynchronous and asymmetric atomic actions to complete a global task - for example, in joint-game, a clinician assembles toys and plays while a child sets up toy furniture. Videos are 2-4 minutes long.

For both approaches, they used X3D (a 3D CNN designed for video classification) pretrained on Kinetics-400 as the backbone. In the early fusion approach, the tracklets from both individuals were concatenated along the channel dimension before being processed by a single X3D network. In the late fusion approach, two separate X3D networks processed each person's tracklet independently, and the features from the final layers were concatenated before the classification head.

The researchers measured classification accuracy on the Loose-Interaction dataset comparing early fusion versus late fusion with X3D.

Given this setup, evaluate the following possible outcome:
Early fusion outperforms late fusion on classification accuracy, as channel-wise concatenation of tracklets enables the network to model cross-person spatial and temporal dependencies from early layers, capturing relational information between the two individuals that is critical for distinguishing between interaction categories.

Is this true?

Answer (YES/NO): NO